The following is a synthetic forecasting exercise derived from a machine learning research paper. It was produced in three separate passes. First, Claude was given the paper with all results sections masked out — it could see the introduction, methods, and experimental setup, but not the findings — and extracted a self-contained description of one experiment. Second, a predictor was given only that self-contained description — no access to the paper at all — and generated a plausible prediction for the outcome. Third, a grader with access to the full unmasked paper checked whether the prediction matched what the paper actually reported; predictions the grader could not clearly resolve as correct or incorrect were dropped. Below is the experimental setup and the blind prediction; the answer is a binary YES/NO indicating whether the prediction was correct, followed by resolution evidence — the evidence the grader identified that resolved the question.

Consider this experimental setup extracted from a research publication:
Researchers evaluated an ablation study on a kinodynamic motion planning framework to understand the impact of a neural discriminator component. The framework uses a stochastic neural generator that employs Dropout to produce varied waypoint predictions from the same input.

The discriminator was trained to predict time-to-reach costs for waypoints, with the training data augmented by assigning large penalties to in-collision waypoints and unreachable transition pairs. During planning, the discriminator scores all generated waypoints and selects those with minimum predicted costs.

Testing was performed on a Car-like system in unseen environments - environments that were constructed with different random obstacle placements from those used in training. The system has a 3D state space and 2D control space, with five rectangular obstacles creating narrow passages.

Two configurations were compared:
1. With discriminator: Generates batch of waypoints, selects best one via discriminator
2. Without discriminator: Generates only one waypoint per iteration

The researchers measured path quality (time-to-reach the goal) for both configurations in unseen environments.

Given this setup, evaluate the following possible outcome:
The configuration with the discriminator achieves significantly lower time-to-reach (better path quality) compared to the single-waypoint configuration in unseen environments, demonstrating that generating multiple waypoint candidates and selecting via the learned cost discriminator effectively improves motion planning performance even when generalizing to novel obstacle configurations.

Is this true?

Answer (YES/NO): NO